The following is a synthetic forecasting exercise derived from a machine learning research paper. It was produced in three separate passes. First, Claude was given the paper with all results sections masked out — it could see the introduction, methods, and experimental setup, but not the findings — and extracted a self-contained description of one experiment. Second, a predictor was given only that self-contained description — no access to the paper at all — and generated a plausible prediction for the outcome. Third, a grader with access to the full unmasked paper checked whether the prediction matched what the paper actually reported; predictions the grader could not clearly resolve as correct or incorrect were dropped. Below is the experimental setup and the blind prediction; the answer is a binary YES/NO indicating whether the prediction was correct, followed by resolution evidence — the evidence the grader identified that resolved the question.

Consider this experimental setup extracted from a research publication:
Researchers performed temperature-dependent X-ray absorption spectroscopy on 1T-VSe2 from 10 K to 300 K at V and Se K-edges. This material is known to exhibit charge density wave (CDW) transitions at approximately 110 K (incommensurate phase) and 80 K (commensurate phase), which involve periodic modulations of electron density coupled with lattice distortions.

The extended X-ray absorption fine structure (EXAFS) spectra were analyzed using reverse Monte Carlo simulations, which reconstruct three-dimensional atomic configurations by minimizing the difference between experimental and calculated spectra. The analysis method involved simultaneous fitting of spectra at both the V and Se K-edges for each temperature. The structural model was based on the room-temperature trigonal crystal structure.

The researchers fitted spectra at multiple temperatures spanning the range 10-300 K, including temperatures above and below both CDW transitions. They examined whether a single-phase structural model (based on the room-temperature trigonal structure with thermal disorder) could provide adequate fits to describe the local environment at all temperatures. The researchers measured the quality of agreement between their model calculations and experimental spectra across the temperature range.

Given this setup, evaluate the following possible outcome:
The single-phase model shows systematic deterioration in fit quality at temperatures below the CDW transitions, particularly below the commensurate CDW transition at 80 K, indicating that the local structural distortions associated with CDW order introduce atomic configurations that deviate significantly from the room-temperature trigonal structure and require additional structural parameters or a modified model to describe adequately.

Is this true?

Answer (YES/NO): NO